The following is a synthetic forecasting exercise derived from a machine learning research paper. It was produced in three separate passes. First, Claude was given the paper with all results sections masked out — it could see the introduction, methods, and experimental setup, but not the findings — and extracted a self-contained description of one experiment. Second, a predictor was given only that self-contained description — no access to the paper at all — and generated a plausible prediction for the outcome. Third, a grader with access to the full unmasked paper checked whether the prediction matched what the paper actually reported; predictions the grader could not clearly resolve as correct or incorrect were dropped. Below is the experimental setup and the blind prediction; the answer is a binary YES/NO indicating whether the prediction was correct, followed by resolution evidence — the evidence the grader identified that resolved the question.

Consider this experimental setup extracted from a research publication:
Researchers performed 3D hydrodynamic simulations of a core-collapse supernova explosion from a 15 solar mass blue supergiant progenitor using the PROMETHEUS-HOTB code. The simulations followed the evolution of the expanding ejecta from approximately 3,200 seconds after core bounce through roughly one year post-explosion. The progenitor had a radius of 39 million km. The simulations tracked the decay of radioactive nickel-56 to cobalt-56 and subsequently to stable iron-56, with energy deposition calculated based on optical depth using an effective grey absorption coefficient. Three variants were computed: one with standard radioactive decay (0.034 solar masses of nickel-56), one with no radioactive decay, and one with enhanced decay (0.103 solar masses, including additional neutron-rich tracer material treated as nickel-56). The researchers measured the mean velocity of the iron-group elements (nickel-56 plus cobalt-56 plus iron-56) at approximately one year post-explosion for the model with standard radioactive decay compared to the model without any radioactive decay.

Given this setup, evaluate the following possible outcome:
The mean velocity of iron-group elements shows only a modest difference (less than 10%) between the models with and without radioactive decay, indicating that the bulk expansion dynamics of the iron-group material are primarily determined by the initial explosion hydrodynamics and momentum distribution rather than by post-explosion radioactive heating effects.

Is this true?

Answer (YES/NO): YES